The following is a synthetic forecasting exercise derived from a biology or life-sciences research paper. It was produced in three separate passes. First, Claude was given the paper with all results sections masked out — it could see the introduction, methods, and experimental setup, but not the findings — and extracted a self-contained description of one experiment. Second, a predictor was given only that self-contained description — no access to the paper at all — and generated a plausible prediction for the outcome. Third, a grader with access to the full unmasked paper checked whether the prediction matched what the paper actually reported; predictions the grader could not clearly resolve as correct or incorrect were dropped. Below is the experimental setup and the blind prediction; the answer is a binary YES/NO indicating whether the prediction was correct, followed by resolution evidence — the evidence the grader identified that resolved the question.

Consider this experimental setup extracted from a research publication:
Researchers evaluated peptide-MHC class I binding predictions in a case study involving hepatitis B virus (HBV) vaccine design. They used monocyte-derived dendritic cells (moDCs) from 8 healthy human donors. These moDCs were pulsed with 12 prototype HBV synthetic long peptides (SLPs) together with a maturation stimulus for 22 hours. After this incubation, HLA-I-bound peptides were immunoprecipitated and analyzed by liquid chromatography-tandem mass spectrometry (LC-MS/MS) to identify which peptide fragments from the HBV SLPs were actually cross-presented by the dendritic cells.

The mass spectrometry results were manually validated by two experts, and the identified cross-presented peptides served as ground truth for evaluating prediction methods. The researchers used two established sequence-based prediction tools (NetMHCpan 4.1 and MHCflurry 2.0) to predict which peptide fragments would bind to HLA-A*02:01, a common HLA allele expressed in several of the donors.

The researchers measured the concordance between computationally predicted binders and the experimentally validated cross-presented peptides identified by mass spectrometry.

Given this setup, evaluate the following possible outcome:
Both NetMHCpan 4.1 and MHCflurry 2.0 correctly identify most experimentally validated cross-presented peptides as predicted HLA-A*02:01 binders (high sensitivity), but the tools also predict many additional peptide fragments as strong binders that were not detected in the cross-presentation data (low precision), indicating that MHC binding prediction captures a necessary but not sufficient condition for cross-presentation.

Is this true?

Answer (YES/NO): NO